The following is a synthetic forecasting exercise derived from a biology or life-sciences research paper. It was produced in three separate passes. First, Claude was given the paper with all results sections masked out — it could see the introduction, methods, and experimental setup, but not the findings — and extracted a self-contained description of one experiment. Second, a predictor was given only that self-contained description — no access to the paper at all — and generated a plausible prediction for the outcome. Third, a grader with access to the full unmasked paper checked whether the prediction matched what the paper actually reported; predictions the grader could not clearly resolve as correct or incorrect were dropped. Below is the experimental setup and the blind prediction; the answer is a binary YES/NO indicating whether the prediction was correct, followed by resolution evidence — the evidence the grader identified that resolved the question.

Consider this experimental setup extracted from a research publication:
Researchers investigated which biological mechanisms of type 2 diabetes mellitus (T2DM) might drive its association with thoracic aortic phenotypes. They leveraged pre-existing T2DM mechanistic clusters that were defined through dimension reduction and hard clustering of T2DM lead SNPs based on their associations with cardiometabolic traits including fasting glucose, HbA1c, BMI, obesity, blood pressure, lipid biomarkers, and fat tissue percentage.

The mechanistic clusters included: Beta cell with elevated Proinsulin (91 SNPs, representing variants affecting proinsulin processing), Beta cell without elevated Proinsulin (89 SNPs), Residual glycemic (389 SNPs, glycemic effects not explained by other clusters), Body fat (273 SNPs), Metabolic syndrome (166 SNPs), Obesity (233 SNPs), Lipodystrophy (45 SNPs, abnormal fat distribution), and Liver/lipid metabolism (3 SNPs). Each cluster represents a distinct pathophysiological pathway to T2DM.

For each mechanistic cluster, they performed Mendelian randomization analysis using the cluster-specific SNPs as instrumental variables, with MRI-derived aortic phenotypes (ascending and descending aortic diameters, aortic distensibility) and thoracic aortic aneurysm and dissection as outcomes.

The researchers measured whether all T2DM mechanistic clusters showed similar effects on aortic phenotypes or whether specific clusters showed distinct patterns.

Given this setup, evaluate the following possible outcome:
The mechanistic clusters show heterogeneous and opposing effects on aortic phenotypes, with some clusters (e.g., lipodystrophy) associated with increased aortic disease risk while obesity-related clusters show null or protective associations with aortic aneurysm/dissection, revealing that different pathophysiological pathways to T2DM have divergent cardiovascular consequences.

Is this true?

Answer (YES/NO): NO